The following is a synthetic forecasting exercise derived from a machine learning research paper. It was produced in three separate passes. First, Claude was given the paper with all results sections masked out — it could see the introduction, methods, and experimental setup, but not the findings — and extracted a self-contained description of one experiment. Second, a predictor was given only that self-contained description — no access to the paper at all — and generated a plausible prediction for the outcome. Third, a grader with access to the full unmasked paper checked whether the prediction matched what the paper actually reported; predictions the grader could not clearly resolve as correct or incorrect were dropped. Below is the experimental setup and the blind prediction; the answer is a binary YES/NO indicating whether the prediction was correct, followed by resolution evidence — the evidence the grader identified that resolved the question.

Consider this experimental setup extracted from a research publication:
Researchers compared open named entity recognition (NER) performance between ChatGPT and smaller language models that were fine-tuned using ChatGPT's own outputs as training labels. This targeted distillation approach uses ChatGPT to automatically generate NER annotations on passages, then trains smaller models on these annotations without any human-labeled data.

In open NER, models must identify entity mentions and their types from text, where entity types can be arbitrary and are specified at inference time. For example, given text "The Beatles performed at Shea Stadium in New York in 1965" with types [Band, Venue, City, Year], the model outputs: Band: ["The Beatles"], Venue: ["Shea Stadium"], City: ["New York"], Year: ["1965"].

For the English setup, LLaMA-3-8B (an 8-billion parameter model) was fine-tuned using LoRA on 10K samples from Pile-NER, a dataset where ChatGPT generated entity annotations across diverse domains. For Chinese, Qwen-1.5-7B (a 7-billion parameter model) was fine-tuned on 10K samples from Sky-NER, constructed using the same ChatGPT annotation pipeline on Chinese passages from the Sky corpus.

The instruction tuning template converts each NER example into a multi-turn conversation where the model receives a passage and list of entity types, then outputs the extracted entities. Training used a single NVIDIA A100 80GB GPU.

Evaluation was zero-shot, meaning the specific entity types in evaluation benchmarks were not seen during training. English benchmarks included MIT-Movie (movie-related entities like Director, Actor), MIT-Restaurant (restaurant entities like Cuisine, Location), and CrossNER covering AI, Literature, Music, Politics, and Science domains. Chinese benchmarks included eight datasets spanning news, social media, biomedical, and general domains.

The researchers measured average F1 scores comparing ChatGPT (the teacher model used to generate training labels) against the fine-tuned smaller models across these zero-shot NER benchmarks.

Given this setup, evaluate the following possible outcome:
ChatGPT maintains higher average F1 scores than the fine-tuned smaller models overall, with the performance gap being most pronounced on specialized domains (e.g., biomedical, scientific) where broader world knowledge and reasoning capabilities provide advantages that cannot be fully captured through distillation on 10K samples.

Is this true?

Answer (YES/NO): NO